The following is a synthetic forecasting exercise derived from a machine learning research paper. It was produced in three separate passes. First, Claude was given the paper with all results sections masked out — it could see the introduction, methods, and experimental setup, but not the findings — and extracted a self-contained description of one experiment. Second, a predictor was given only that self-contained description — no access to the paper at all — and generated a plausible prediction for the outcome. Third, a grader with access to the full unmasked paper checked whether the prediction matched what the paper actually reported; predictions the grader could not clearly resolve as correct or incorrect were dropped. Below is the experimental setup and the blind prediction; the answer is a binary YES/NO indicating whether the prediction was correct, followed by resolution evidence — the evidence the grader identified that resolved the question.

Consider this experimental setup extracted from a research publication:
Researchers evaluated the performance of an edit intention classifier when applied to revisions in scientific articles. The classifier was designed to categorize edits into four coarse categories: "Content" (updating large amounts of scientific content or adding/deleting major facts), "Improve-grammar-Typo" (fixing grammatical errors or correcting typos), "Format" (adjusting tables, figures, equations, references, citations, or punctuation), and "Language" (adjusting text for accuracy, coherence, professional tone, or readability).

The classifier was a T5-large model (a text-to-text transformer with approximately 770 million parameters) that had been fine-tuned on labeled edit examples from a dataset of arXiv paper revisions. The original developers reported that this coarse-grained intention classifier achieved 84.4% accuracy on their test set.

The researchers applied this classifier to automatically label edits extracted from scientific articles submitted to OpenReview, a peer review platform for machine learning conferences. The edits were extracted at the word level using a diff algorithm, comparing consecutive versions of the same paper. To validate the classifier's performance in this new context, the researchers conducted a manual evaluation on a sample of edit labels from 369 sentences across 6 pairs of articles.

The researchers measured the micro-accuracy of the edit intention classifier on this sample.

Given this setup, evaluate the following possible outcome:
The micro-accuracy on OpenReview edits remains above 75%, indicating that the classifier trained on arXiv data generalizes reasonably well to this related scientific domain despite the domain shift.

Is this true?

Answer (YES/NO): YES